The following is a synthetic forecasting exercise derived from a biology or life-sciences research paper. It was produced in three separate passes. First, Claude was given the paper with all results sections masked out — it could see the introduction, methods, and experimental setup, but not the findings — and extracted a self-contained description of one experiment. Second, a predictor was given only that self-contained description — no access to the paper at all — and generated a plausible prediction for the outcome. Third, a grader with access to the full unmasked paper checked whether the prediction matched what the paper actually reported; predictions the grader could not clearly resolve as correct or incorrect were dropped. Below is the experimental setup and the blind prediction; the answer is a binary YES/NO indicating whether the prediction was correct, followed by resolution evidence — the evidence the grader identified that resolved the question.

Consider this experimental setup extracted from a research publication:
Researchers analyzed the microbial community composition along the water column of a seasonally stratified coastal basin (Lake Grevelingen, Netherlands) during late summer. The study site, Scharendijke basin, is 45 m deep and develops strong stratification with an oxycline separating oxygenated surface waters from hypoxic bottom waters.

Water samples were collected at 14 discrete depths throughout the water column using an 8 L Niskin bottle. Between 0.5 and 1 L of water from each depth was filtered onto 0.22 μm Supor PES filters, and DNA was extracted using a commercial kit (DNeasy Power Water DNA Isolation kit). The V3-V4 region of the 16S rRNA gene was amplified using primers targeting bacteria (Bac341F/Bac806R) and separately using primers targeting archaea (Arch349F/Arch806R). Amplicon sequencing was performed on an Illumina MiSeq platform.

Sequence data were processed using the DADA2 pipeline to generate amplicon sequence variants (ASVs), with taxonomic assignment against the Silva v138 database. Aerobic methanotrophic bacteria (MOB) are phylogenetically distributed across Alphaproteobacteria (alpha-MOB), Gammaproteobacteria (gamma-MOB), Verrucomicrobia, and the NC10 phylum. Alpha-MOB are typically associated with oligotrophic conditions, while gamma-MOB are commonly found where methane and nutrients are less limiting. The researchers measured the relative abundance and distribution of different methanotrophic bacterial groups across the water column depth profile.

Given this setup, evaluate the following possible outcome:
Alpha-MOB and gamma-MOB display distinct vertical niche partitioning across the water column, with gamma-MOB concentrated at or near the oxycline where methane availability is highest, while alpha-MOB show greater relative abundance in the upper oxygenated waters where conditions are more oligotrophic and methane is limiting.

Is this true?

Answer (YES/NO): NO